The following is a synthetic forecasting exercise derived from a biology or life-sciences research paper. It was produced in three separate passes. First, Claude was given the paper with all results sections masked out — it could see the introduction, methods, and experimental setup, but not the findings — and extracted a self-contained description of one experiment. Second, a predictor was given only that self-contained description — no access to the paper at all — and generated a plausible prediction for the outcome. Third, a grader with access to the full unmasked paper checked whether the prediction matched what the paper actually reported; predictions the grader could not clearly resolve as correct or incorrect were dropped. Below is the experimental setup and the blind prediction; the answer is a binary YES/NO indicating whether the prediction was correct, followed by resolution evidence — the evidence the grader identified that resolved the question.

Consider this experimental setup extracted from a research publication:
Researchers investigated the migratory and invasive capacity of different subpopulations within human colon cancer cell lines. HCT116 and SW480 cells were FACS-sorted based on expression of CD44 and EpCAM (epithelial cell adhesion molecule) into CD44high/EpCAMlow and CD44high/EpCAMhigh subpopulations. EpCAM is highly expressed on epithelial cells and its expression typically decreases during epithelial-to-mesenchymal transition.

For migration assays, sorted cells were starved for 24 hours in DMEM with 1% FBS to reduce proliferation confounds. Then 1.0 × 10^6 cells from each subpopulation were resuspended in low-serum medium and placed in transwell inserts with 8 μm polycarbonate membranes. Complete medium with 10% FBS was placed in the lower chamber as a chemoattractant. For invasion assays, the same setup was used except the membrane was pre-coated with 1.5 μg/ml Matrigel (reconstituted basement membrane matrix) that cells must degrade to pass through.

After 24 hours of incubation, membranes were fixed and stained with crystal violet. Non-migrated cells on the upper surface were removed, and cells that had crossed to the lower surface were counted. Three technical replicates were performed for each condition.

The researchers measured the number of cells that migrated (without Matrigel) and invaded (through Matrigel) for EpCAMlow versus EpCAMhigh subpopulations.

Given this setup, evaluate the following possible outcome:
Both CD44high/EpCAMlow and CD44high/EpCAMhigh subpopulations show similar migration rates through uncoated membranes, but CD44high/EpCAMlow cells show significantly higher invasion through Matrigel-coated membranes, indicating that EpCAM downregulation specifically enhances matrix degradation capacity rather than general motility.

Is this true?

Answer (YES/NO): NO